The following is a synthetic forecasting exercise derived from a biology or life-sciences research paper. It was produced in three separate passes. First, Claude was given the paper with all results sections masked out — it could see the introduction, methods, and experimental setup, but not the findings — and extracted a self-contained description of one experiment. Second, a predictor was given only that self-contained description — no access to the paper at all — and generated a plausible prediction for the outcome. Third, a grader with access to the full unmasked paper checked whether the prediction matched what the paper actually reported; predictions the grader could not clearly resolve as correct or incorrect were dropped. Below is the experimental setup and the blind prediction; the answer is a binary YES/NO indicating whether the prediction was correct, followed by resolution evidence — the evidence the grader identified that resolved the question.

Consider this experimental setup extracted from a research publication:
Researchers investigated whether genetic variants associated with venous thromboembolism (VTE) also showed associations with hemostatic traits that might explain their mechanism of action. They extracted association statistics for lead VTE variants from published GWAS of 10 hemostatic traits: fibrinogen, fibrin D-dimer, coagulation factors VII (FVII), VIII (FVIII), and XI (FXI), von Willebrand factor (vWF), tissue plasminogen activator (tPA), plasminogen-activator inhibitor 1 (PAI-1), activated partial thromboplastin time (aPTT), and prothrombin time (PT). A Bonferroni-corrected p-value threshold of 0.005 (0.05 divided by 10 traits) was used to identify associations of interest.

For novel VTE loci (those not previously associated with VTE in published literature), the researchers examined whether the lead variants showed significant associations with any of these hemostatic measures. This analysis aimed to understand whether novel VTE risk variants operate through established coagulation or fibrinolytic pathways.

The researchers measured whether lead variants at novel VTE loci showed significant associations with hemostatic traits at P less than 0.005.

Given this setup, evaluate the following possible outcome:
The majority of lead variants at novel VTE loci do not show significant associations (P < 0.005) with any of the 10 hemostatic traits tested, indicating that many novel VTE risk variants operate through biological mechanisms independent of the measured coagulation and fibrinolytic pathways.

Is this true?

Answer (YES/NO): YES